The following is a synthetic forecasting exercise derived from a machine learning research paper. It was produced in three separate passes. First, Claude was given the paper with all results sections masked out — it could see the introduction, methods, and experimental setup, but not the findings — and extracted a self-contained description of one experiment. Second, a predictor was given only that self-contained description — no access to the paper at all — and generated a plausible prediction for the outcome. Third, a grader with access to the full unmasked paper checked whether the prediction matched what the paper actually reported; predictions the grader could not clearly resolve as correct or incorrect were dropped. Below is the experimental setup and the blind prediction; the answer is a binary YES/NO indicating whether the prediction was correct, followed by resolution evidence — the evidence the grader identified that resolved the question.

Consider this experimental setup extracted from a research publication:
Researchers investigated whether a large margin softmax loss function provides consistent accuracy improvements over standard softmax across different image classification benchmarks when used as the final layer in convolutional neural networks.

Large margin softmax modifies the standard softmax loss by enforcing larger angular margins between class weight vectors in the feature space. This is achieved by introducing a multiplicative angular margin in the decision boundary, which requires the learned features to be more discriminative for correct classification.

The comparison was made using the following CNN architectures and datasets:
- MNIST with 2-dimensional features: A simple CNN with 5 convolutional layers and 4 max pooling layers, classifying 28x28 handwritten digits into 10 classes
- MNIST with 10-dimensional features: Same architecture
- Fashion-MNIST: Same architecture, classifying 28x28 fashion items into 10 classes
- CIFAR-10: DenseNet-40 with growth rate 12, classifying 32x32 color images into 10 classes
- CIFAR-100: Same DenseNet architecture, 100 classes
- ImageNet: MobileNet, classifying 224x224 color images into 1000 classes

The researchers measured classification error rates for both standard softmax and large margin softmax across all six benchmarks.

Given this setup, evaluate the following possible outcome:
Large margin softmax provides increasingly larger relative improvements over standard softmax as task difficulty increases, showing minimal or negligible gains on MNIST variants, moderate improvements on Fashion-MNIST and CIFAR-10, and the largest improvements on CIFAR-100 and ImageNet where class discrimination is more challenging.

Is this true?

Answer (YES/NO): NO